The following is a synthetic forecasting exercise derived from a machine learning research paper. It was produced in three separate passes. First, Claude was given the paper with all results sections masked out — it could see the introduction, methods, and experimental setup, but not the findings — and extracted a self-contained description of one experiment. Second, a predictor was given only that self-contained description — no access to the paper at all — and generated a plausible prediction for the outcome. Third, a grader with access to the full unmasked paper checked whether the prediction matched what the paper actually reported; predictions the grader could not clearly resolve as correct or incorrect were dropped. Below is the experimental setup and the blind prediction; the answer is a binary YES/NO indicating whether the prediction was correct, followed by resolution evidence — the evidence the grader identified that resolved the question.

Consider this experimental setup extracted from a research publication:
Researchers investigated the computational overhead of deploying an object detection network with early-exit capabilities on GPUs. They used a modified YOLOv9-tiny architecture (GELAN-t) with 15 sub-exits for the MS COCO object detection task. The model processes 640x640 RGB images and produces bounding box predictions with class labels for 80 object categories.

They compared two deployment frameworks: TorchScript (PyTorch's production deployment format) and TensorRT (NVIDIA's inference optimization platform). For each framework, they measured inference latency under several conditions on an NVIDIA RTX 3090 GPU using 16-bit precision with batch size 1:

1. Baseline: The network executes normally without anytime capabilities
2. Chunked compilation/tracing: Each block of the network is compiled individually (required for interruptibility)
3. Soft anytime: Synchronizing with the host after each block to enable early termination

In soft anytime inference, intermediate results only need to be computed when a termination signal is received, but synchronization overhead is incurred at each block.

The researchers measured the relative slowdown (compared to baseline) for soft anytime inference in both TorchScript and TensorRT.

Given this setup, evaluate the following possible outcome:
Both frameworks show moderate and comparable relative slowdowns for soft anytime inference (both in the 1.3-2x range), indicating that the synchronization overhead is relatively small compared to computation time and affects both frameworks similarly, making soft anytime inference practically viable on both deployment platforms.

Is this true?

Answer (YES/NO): NO